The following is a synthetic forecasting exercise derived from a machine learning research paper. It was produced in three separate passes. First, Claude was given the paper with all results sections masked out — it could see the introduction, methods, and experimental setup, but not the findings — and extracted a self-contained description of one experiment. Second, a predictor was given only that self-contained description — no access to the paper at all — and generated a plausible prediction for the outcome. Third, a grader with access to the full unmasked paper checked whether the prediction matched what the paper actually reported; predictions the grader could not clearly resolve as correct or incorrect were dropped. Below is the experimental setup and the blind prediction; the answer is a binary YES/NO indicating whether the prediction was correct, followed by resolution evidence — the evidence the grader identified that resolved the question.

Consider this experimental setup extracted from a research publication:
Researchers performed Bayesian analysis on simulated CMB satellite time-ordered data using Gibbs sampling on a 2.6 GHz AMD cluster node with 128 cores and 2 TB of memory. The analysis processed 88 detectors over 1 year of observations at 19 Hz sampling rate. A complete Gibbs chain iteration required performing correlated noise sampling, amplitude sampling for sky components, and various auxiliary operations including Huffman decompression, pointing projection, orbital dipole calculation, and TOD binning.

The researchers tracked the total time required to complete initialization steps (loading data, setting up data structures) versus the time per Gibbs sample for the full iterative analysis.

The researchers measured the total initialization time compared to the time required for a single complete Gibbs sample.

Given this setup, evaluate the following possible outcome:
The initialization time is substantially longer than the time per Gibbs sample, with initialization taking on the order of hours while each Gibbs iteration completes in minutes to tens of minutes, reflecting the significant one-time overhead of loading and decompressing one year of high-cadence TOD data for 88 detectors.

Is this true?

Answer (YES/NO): NO